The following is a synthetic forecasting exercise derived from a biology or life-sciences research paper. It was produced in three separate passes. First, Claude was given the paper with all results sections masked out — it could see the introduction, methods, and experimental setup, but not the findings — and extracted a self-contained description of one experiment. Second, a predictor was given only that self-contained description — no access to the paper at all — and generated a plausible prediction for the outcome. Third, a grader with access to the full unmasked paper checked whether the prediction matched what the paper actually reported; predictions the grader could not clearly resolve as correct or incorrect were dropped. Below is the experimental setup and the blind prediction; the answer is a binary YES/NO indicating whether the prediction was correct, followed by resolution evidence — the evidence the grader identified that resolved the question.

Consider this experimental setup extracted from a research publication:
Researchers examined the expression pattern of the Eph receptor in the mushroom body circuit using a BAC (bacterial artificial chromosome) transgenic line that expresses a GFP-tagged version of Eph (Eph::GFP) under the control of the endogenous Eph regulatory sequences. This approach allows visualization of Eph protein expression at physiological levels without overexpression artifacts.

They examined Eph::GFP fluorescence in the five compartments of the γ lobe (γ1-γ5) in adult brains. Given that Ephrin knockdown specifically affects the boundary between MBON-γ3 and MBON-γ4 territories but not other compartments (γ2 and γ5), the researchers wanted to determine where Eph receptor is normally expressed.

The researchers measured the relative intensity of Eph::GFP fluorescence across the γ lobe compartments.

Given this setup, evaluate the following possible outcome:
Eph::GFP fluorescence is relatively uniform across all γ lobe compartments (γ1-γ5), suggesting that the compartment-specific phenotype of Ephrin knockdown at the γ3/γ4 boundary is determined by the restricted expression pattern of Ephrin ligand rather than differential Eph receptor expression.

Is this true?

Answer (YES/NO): NO